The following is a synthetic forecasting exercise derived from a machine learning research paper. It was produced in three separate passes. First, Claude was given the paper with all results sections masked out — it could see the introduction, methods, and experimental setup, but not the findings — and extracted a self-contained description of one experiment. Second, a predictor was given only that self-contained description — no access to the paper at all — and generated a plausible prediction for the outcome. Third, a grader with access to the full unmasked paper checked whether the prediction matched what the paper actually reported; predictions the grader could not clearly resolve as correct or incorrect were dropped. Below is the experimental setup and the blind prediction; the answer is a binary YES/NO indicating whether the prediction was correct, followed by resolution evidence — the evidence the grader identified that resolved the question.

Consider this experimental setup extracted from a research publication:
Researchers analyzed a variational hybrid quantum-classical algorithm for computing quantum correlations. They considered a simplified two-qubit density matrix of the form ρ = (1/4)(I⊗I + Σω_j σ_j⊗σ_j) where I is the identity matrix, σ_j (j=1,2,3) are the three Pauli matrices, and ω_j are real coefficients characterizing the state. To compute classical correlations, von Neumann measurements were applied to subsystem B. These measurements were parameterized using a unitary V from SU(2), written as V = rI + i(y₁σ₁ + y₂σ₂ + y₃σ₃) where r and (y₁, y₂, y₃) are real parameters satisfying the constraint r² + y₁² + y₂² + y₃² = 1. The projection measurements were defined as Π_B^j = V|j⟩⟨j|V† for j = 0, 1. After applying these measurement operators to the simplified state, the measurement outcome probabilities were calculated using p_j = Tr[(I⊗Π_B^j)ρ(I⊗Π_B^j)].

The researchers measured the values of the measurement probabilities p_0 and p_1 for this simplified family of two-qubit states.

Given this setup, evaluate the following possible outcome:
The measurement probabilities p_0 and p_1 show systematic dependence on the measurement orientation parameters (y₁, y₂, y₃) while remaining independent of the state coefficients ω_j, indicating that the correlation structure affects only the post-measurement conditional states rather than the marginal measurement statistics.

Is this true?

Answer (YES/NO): NO